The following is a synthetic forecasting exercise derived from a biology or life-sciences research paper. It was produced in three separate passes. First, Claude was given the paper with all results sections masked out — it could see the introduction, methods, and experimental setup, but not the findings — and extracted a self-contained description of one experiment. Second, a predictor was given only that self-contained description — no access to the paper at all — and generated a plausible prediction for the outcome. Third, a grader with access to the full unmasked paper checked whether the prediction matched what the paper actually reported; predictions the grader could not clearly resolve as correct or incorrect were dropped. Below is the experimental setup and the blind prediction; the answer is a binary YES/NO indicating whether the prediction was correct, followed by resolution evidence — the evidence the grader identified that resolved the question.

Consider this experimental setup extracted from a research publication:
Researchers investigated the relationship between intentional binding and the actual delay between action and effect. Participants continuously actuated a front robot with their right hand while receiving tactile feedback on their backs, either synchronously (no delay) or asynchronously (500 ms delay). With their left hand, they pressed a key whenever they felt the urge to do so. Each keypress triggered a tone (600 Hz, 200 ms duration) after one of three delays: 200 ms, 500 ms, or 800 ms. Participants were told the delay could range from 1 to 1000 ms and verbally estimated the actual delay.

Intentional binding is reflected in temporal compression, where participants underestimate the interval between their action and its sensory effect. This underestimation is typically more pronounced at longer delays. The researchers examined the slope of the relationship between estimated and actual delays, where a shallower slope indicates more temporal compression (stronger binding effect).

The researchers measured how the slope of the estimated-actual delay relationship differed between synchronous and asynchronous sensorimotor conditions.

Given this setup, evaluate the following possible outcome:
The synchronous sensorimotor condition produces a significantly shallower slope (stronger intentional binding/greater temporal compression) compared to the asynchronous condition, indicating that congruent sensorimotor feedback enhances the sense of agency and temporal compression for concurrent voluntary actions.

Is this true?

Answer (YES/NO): NO